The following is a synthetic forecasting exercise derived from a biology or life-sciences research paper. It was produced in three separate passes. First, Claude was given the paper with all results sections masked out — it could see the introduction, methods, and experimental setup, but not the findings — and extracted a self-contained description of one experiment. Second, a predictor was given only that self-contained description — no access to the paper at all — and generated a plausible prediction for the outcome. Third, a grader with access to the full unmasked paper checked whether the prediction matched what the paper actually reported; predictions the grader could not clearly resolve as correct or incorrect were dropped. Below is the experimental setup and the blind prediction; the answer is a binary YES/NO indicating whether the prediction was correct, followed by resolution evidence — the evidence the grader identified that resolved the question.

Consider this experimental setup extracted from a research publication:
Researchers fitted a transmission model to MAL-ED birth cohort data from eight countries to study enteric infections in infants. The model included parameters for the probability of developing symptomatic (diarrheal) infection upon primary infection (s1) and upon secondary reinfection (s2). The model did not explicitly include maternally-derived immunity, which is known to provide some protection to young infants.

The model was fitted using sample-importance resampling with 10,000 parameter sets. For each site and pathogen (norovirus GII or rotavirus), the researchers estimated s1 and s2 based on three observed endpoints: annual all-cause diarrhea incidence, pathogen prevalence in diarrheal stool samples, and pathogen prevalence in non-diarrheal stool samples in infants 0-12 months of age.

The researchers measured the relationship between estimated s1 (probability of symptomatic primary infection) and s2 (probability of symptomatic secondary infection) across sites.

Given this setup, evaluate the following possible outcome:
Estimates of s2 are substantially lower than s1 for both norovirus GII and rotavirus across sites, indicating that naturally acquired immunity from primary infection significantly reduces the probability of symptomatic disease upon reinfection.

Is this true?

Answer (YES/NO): NO